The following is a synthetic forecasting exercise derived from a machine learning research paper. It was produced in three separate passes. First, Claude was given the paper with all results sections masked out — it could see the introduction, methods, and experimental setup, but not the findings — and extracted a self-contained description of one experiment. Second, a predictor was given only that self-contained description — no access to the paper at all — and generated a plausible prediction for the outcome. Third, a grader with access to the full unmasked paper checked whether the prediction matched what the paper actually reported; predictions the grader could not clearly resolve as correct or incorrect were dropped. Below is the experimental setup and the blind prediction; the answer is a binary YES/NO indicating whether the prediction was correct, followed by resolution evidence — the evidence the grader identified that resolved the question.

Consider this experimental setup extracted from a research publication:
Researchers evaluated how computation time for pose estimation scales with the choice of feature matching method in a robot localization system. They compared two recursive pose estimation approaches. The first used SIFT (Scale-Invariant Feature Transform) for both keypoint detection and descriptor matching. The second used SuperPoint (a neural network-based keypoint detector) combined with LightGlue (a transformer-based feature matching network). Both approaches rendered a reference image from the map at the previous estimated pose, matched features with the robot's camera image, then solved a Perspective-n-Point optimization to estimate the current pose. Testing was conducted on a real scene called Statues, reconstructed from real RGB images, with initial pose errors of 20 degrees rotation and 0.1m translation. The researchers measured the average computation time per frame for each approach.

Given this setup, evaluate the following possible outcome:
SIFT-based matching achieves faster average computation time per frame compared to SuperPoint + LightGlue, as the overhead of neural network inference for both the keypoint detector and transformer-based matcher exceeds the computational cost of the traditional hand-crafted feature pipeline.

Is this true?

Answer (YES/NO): NO